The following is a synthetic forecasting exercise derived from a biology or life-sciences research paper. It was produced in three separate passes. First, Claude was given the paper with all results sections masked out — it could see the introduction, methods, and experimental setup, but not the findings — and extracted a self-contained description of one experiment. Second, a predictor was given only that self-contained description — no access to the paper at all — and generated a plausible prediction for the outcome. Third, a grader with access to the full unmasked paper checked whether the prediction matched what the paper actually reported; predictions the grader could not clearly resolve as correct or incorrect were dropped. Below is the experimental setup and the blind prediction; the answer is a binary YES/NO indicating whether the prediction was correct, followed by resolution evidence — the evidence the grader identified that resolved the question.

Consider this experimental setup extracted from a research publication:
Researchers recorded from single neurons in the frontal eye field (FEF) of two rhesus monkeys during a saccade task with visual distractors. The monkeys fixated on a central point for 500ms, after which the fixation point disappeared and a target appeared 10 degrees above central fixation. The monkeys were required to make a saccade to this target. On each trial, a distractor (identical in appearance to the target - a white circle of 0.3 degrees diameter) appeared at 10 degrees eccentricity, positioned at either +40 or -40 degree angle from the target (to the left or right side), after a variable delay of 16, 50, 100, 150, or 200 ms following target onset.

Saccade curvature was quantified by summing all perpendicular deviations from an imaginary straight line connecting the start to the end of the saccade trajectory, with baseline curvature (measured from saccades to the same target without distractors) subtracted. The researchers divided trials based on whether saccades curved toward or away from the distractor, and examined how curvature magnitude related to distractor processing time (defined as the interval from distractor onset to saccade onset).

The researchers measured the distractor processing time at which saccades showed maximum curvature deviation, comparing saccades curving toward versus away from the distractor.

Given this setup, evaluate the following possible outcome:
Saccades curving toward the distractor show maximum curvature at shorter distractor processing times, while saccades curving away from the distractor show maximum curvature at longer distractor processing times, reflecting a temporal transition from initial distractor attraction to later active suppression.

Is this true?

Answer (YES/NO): YES